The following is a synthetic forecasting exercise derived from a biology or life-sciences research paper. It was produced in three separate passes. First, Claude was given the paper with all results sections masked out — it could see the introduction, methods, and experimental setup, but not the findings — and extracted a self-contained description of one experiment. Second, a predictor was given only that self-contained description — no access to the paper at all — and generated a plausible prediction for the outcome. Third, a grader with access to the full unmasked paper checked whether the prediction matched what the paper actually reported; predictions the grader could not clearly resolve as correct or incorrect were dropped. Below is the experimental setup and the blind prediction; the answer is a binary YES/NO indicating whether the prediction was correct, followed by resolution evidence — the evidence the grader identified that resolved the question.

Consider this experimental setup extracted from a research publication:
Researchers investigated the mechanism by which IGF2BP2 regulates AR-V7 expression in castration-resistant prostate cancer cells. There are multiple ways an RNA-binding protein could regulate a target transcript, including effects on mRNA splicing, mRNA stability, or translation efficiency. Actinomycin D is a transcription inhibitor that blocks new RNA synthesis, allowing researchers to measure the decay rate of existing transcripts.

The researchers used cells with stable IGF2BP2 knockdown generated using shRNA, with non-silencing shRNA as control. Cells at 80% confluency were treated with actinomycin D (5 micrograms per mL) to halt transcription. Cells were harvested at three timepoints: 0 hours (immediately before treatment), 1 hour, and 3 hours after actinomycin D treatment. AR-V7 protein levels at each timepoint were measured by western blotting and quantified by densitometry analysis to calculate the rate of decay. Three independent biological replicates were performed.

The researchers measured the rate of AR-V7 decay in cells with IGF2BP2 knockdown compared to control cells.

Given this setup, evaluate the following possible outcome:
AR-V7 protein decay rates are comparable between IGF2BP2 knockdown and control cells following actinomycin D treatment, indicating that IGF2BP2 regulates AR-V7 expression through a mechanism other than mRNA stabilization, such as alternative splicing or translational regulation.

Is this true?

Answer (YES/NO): NO